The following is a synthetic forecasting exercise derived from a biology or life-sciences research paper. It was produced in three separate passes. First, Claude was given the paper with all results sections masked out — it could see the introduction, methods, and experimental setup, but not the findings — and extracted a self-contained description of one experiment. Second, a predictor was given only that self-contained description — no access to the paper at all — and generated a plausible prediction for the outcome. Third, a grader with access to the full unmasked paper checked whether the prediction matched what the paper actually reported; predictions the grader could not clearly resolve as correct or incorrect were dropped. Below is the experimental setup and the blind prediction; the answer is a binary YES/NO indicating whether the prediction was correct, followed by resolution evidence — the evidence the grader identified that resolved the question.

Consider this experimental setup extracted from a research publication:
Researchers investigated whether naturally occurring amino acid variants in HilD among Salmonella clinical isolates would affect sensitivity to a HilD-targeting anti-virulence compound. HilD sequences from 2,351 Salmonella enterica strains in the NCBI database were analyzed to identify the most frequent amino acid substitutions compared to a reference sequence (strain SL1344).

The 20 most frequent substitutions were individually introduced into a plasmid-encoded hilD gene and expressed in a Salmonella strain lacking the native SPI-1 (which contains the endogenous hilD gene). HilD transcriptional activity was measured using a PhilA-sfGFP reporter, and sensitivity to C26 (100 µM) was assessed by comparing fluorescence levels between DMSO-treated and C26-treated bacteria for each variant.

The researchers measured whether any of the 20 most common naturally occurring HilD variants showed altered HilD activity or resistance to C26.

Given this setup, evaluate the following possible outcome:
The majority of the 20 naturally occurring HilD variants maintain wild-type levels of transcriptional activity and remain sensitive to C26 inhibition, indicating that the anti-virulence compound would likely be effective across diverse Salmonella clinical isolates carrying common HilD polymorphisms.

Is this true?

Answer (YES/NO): YES